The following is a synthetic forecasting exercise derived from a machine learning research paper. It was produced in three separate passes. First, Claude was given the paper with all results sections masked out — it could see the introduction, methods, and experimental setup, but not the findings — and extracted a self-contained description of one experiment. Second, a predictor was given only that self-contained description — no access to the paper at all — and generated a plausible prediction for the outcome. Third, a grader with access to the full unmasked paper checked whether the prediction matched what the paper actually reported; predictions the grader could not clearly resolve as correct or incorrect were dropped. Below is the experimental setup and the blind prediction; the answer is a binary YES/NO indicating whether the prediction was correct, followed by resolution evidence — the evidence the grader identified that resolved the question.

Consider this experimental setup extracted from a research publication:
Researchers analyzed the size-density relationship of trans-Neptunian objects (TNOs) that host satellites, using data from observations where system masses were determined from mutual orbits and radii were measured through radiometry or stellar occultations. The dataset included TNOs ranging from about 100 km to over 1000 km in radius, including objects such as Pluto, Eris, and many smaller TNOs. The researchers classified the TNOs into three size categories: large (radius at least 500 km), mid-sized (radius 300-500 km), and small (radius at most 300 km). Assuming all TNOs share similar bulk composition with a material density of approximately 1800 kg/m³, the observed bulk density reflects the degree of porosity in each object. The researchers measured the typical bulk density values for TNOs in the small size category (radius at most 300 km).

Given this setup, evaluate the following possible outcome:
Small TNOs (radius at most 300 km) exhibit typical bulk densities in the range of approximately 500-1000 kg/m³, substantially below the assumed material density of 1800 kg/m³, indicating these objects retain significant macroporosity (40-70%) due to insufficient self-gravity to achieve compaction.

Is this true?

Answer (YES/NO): YES